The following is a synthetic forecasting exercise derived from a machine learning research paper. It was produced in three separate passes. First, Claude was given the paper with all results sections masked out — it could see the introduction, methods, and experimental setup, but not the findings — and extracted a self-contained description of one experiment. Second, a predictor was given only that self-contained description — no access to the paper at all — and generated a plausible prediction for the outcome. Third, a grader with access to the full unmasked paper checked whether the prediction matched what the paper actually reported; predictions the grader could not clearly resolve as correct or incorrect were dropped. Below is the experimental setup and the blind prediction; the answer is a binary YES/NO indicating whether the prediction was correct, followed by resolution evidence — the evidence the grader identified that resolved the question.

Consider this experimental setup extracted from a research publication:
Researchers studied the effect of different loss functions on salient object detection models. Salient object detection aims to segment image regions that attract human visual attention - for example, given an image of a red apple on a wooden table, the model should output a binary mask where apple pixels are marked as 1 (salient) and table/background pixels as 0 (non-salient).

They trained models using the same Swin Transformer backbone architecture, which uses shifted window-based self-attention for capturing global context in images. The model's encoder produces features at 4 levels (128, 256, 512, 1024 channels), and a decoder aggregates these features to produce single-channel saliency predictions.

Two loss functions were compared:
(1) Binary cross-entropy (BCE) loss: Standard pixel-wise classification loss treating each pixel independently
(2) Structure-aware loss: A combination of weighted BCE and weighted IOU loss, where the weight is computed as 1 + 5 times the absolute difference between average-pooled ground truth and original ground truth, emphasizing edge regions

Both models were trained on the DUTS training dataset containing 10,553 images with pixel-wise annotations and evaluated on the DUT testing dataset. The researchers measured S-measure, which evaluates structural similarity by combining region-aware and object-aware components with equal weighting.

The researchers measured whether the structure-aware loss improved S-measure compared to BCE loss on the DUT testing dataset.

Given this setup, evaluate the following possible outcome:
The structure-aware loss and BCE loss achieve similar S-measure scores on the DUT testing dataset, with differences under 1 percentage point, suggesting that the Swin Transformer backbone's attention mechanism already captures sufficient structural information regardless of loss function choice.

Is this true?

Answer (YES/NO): YES